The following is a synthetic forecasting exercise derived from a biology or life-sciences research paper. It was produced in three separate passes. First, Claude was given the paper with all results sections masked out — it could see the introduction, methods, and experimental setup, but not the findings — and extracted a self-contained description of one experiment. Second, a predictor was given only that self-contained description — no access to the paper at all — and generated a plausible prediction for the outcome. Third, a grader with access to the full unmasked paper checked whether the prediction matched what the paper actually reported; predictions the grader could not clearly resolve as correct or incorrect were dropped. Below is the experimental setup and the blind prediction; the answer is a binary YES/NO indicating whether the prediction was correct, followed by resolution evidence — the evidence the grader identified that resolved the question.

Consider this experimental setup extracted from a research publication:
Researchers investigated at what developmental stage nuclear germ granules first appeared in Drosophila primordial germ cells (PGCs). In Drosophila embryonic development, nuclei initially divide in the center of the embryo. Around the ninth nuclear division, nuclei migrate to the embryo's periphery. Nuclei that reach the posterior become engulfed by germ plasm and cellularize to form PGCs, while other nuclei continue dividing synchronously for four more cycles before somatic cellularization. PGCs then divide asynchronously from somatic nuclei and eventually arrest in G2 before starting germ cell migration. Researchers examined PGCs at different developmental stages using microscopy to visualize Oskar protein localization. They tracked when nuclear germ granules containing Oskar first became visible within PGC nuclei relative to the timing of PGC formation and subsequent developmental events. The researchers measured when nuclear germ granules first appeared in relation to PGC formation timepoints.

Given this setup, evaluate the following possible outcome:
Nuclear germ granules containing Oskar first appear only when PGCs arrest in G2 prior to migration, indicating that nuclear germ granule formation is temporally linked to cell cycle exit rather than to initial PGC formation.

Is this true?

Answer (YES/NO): NO